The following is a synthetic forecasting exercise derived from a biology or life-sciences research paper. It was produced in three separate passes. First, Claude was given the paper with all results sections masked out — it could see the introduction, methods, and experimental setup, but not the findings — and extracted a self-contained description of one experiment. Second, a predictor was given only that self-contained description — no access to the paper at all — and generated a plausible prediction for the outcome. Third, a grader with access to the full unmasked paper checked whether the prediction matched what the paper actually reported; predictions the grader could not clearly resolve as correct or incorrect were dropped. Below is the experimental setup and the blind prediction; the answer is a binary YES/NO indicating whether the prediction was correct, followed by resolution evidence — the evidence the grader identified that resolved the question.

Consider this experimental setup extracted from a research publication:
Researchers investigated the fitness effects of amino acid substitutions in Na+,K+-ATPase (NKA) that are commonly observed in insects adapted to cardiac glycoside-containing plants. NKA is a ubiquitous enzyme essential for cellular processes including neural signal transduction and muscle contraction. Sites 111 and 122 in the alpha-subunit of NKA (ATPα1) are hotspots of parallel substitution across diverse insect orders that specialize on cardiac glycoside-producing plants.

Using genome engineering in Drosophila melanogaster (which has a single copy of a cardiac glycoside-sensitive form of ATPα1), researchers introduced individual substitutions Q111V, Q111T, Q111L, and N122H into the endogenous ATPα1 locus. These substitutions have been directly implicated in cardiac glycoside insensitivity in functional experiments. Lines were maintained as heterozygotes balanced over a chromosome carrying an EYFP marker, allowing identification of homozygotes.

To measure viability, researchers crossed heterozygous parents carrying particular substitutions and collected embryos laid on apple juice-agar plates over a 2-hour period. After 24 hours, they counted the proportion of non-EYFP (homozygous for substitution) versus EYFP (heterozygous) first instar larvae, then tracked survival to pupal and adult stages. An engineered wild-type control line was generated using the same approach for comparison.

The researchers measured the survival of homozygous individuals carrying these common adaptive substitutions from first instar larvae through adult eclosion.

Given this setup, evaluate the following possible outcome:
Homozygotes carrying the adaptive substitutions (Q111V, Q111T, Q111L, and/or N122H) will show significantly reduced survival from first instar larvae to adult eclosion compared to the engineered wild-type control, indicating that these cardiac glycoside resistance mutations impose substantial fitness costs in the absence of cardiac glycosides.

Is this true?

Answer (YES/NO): YES